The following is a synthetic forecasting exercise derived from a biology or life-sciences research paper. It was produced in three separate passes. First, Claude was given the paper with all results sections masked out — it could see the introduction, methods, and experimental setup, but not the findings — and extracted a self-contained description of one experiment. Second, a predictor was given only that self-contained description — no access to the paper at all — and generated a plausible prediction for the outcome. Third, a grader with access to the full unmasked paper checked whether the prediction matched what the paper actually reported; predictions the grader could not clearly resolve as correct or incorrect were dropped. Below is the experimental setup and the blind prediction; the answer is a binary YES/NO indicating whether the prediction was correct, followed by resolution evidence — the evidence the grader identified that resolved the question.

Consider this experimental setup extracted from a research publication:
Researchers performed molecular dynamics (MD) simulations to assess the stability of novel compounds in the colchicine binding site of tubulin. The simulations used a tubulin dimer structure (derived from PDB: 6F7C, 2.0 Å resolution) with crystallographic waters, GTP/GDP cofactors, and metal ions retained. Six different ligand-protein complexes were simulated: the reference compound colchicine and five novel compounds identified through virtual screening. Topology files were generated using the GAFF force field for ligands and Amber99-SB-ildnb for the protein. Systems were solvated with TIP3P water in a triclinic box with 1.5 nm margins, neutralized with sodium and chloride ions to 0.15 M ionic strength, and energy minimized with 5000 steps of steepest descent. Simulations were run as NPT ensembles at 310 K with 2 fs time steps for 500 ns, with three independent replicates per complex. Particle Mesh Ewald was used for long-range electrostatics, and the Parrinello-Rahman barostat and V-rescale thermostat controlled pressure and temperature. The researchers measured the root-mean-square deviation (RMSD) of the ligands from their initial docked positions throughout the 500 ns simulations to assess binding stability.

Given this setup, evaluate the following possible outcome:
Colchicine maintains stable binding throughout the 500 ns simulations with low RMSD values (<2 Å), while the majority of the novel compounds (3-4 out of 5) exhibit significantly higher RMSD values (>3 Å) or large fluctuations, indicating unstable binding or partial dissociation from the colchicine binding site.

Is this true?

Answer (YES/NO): NO